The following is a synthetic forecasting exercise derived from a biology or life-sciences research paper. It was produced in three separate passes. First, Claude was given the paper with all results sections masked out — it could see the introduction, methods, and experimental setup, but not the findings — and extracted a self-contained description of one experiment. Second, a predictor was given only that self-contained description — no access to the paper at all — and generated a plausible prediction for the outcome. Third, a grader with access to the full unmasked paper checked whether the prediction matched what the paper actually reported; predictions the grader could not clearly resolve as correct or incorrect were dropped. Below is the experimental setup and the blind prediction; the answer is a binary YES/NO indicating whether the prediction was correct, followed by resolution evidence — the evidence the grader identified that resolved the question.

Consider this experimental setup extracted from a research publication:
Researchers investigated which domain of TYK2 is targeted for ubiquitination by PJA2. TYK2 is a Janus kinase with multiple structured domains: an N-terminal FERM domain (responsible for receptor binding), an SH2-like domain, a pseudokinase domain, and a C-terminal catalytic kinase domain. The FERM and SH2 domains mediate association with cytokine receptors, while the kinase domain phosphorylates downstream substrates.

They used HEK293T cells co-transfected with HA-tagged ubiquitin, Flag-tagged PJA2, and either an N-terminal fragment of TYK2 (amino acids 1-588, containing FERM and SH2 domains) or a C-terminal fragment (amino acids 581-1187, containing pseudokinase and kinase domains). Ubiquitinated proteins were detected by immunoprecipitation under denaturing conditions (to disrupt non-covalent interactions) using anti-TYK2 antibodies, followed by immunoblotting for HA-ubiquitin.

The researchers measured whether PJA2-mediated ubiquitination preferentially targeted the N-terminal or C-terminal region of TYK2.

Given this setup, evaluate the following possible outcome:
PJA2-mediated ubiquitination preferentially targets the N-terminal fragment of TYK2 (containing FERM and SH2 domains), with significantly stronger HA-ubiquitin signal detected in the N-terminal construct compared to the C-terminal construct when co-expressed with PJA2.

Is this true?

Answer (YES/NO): YES